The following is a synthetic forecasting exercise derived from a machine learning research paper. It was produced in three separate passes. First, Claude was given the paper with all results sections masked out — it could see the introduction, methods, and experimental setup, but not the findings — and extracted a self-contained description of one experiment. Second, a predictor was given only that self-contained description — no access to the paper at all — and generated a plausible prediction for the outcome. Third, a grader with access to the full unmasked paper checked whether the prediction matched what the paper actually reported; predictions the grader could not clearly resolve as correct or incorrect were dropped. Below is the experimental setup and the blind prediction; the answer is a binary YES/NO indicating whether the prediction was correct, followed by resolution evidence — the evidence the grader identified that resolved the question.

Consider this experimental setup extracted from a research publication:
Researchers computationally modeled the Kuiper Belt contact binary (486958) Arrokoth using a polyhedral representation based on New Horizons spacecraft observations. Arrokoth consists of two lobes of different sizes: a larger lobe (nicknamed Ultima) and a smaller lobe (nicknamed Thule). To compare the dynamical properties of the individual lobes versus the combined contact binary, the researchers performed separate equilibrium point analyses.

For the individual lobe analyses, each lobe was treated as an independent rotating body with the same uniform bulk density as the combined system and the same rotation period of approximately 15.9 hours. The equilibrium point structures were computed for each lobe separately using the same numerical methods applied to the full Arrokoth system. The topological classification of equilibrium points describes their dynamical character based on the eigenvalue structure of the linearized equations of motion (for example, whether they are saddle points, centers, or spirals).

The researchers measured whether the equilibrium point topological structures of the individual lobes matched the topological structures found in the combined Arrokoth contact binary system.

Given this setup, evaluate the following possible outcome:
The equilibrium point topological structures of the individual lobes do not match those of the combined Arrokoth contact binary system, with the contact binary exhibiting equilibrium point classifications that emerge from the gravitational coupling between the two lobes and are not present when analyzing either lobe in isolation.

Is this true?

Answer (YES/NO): YES